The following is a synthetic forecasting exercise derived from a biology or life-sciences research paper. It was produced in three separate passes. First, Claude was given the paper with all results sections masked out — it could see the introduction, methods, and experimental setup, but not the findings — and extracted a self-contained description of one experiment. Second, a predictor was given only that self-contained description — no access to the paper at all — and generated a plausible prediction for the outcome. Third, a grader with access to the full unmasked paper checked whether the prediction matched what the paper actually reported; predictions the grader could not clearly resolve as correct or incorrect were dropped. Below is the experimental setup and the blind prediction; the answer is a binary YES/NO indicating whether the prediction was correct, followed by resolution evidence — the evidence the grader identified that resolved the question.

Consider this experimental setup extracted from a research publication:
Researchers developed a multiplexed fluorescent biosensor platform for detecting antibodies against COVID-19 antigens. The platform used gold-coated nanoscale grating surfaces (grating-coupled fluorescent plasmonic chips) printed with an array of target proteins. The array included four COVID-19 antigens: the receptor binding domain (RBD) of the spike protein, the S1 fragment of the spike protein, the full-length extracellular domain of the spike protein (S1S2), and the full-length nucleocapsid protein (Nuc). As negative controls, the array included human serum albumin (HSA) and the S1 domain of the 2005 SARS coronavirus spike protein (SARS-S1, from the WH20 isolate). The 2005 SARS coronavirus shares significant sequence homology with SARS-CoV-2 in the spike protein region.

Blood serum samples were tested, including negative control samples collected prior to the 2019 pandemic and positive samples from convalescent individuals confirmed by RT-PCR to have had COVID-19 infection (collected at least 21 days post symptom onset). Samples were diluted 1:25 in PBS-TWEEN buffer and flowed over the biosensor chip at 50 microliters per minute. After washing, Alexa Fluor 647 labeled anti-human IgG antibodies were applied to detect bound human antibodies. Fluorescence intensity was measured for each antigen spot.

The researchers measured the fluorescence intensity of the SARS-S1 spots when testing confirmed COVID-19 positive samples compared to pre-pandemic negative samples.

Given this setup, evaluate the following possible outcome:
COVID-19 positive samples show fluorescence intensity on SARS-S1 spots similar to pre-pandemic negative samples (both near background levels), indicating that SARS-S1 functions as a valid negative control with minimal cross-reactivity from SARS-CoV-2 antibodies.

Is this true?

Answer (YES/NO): YES